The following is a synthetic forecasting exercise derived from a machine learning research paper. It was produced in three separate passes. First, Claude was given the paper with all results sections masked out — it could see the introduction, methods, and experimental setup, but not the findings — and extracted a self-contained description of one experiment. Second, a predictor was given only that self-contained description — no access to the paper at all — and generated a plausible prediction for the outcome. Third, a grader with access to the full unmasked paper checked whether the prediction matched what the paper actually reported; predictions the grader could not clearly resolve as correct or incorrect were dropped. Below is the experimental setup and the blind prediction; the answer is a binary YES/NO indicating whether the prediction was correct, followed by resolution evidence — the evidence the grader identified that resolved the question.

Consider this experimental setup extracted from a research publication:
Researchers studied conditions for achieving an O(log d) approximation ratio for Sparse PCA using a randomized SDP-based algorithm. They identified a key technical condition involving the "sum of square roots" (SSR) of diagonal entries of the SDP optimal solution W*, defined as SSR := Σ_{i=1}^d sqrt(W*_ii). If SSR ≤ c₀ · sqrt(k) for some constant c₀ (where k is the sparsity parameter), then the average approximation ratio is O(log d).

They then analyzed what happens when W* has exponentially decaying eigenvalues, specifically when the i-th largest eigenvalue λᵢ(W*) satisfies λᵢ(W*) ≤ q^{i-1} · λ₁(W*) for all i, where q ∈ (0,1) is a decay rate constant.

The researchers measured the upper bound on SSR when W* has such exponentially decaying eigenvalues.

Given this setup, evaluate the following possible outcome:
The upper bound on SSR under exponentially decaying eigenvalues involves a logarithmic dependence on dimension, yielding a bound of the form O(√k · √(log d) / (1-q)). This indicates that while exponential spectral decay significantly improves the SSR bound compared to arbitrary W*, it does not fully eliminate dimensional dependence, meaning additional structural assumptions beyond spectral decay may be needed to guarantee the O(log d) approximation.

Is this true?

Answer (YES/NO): NO